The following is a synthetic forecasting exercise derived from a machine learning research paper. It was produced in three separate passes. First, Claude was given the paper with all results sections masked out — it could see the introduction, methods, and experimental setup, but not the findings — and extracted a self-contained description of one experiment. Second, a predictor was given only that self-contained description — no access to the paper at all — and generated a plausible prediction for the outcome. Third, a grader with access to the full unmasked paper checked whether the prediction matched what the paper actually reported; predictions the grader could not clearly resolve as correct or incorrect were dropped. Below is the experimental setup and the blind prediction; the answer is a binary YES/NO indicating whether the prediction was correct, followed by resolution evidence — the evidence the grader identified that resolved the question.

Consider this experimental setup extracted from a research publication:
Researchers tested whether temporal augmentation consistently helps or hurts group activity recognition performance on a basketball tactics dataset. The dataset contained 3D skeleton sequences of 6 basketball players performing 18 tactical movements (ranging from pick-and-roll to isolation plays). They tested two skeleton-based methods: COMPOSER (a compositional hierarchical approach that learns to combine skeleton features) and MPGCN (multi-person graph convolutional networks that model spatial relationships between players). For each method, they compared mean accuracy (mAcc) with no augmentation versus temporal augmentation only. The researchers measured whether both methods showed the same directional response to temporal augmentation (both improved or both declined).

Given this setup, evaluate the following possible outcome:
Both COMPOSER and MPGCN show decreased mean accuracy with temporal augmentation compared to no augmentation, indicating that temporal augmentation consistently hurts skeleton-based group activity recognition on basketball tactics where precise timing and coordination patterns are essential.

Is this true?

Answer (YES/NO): NO